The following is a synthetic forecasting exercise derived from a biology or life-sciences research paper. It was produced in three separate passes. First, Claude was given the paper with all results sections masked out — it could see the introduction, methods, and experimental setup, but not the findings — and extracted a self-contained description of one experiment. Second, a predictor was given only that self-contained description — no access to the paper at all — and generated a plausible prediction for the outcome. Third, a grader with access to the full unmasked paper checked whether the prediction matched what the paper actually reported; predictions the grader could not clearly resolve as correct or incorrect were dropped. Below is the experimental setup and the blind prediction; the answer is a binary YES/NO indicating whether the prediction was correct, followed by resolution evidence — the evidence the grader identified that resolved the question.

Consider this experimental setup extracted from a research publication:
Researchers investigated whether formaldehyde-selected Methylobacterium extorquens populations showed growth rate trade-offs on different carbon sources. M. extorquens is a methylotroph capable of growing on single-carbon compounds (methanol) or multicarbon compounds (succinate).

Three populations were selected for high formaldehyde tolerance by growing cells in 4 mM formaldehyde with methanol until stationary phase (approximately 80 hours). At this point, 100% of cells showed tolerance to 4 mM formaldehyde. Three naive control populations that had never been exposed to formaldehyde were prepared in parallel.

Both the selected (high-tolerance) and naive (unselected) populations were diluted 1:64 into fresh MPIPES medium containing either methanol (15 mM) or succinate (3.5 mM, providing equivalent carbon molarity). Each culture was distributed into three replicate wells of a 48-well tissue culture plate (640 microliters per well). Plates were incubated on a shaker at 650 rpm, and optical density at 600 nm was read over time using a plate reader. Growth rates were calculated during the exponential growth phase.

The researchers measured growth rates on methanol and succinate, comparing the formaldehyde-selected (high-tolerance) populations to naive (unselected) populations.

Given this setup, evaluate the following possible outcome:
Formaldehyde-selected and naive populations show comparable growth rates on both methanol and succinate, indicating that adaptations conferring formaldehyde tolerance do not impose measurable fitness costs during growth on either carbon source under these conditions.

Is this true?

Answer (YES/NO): YES